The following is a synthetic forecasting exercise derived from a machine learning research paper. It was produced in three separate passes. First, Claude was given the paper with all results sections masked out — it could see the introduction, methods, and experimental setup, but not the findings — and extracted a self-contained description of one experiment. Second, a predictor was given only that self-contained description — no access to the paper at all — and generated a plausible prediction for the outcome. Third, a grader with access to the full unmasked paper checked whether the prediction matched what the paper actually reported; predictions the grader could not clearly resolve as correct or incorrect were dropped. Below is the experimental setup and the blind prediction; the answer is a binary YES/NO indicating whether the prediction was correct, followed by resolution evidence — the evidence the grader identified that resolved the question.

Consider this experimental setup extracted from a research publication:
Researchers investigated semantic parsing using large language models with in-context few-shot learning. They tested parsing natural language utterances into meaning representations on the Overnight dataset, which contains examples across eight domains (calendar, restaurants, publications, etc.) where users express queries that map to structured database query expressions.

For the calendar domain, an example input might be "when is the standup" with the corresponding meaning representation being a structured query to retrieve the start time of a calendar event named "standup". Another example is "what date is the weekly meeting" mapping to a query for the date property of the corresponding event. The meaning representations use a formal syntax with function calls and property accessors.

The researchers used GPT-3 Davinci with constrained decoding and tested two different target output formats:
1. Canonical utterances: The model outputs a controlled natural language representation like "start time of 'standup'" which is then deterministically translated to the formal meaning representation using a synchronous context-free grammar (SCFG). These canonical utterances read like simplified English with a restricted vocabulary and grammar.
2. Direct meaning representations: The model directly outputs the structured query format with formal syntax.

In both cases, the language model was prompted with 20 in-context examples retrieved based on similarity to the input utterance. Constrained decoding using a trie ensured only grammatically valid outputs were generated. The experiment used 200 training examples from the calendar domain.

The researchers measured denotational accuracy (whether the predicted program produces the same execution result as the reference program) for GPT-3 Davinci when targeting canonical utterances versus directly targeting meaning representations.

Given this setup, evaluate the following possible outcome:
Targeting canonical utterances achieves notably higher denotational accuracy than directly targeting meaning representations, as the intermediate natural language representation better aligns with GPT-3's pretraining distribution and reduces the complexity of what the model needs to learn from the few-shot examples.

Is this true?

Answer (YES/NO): YES